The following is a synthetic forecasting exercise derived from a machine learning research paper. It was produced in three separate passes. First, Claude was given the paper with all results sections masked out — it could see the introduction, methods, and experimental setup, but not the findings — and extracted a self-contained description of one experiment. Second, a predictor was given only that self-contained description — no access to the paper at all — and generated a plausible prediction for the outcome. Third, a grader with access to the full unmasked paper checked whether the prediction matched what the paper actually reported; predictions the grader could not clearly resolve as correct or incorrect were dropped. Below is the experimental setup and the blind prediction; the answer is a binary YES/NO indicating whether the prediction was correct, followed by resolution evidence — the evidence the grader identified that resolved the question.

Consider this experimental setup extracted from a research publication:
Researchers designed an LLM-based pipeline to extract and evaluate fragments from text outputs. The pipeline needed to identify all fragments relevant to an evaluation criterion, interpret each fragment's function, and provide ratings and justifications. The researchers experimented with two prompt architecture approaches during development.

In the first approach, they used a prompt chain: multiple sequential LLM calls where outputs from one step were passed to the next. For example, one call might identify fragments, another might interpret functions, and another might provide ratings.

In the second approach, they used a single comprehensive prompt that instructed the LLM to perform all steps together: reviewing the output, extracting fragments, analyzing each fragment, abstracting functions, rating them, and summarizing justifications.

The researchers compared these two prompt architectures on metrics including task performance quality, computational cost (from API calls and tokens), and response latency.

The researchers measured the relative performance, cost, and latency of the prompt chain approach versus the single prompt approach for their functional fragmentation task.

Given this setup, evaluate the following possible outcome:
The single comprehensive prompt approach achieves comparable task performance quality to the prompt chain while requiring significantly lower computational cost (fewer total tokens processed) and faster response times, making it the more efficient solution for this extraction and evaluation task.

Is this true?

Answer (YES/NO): YES